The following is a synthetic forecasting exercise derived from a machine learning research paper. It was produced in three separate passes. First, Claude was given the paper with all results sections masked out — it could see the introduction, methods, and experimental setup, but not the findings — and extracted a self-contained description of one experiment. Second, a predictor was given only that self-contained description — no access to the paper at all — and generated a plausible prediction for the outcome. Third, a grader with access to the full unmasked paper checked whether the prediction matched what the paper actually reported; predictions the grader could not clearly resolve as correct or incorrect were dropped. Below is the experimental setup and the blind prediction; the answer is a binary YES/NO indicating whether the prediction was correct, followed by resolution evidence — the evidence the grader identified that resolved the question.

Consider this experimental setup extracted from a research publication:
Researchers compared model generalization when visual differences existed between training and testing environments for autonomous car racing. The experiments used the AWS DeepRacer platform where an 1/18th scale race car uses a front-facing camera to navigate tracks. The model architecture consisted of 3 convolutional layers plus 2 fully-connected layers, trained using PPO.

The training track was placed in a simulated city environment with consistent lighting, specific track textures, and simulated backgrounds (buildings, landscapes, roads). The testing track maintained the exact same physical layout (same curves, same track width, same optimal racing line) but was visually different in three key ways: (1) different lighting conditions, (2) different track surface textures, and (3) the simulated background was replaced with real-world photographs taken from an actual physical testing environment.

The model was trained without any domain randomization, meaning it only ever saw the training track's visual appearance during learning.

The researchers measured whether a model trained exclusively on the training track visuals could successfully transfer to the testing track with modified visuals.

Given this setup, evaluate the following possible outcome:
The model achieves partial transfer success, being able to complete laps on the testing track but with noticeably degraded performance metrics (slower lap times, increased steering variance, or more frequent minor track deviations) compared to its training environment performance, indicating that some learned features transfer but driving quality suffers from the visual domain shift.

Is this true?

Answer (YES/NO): YES